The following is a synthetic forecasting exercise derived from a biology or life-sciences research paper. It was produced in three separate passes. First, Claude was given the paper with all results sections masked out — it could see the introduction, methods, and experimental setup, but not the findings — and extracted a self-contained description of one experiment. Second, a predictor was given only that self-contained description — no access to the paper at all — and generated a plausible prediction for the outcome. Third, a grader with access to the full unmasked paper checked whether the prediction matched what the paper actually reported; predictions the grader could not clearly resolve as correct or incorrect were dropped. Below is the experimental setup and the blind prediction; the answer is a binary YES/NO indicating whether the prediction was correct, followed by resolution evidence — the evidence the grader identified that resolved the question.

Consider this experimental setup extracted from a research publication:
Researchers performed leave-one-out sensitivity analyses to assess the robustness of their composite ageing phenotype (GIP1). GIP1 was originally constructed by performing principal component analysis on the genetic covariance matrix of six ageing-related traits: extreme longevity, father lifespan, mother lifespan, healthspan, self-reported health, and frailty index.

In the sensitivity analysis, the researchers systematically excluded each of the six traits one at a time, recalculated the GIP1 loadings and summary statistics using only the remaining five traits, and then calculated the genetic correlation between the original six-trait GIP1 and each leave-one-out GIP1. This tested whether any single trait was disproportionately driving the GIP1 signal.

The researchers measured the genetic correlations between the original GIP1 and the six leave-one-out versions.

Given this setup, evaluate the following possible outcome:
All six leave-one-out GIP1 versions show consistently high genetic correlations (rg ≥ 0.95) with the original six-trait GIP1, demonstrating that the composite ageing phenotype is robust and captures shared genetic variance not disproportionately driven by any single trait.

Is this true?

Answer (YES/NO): YES